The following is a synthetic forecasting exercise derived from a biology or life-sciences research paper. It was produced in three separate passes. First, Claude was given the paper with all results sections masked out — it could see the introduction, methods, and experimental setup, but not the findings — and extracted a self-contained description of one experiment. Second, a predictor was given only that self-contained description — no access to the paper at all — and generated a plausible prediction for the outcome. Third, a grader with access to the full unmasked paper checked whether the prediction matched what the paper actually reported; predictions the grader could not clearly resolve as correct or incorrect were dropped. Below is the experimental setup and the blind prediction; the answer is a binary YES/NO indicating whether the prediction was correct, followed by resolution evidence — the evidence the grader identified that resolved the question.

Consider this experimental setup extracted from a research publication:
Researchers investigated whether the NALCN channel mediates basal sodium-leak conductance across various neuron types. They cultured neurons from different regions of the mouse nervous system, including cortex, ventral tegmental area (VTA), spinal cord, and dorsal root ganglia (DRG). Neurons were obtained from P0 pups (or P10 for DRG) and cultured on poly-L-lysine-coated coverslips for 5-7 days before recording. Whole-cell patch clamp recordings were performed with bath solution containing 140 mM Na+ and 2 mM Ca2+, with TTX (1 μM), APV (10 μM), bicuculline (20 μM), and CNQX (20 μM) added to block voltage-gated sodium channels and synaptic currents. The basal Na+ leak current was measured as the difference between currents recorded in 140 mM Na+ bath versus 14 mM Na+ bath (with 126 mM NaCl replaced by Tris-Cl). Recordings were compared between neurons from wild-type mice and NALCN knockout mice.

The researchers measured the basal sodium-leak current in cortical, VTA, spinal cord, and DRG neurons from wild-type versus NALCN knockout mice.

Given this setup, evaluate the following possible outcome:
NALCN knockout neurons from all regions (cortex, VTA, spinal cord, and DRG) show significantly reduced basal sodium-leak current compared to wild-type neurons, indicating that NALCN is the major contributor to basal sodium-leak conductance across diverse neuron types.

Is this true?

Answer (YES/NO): YES